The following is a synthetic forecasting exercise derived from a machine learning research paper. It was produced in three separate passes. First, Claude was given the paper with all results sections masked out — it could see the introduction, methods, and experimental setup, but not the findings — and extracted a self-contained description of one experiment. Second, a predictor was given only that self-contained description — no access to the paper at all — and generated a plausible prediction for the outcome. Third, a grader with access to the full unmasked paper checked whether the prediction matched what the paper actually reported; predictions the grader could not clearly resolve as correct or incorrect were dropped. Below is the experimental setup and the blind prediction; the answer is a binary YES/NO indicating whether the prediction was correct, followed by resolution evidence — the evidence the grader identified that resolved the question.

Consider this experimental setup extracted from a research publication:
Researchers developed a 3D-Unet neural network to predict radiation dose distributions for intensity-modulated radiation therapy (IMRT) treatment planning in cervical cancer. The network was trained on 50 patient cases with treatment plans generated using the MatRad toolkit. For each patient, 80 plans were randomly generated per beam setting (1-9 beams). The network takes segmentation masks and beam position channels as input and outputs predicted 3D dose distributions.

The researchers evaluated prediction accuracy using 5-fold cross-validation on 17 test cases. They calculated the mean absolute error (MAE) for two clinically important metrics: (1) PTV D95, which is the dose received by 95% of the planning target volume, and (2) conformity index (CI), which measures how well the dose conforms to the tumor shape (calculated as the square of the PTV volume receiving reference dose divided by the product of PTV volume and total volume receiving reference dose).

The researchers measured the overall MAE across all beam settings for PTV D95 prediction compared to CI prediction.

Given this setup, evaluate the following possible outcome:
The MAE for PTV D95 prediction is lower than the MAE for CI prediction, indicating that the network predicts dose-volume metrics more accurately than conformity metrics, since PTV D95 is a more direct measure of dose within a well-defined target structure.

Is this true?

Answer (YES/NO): YES